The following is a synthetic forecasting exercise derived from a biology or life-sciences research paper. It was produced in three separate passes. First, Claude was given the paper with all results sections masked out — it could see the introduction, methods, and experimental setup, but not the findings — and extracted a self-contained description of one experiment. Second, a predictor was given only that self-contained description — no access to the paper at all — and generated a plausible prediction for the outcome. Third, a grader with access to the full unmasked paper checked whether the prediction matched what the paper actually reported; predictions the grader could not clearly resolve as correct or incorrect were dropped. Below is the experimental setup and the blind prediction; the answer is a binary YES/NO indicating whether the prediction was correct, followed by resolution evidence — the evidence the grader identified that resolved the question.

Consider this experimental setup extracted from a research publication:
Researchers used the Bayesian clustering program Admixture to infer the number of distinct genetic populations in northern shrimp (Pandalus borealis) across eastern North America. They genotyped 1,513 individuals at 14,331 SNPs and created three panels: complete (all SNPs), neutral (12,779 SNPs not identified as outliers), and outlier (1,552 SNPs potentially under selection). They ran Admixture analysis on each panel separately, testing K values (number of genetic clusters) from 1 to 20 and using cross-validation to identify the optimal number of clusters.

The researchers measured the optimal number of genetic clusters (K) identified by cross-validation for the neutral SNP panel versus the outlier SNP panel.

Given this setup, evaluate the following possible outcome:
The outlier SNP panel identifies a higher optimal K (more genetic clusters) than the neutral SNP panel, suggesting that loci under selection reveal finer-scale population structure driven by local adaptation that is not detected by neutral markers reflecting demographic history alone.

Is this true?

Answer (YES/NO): YES